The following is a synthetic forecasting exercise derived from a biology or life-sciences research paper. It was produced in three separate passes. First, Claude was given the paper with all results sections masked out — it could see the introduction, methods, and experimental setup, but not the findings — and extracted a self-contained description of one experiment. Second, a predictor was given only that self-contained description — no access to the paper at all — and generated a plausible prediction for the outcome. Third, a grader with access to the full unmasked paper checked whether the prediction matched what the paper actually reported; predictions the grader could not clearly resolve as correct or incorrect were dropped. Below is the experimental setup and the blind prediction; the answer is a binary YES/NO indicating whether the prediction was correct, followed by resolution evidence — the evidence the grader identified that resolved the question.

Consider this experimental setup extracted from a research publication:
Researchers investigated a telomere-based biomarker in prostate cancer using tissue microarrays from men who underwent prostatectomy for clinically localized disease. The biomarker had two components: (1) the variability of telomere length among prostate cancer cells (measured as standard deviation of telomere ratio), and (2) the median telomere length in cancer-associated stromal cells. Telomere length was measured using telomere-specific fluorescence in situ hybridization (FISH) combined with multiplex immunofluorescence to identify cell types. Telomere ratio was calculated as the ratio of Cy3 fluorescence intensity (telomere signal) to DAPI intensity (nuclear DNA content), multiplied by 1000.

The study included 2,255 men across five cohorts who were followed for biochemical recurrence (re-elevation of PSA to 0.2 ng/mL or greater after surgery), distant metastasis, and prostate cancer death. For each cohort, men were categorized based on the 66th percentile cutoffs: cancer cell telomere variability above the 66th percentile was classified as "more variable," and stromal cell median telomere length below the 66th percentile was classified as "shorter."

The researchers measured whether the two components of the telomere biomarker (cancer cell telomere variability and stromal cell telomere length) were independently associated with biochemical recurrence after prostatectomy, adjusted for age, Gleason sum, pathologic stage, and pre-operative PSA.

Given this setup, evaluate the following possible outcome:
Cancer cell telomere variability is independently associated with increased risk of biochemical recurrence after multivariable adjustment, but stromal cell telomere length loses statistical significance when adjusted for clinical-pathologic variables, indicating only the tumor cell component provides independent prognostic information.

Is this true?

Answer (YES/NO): YES